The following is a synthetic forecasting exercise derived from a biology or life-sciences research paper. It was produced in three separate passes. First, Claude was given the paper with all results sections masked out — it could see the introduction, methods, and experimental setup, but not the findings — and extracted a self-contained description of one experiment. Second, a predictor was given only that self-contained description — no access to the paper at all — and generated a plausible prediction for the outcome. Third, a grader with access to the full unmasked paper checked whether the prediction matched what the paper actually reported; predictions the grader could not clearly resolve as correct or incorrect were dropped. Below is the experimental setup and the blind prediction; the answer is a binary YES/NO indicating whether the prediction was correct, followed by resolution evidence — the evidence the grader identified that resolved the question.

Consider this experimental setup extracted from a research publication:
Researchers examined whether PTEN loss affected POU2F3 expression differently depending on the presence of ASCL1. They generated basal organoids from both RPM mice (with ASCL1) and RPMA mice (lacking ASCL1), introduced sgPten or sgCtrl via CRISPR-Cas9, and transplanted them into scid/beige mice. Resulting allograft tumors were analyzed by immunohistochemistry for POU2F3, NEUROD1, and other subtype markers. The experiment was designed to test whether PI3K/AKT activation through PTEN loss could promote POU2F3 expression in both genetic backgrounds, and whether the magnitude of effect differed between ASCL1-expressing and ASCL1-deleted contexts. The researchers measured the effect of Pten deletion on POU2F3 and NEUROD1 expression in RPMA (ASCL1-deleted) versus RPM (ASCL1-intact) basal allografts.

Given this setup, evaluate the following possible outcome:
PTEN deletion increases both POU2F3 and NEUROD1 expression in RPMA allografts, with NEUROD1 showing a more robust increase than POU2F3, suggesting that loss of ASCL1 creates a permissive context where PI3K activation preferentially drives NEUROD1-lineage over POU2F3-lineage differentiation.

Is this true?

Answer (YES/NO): NO